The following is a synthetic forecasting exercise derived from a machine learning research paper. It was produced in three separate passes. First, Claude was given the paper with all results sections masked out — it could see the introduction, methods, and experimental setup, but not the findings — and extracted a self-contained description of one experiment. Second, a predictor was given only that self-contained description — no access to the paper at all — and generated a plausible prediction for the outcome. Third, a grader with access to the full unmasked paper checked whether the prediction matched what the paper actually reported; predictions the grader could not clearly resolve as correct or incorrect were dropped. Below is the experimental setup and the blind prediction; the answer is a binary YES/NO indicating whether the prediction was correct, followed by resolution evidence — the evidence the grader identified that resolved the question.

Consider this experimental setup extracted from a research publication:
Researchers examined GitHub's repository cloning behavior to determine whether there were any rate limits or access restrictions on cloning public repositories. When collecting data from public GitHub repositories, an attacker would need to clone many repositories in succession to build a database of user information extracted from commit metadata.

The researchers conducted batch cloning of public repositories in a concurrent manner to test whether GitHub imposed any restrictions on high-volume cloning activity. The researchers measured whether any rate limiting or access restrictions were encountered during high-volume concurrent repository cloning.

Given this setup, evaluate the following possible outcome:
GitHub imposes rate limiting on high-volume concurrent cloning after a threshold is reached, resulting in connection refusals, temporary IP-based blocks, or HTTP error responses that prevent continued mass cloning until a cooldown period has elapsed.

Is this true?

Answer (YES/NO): NO